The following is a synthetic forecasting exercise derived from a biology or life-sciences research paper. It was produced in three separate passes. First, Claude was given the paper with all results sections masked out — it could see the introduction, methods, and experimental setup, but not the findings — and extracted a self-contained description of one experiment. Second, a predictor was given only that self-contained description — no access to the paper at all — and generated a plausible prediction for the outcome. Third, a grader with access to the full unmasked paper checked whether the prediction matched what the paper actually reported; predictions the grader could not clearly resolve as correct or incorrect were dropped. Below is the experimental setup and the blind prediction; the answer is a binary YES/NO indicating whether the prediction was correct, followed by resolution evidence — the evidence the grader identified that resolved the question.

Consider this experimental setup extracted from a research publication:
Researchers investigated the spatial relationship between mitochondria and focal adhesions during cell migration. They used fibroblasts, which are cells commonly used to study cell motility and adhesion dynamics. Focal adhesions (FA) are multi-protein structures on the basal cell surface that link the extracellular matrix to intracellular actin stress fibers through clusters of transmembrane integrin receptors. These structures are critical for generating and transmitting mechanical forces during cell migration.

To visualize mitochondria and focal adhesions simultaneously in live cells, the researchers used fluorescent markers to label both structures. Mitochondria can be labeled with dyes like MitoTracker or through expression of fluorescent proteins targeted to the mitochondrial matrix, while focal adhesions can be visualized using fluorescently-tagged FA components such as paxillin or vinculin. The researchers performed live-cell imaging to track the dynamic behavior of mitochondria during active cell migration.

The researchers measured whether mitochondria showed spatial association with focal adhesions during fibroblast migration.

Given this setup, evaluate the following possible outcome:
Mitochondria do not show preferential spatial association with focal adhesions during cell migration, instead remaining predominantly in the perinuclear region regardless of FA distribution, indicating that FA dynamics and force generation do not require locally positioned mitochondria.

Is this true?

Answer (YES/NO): NO